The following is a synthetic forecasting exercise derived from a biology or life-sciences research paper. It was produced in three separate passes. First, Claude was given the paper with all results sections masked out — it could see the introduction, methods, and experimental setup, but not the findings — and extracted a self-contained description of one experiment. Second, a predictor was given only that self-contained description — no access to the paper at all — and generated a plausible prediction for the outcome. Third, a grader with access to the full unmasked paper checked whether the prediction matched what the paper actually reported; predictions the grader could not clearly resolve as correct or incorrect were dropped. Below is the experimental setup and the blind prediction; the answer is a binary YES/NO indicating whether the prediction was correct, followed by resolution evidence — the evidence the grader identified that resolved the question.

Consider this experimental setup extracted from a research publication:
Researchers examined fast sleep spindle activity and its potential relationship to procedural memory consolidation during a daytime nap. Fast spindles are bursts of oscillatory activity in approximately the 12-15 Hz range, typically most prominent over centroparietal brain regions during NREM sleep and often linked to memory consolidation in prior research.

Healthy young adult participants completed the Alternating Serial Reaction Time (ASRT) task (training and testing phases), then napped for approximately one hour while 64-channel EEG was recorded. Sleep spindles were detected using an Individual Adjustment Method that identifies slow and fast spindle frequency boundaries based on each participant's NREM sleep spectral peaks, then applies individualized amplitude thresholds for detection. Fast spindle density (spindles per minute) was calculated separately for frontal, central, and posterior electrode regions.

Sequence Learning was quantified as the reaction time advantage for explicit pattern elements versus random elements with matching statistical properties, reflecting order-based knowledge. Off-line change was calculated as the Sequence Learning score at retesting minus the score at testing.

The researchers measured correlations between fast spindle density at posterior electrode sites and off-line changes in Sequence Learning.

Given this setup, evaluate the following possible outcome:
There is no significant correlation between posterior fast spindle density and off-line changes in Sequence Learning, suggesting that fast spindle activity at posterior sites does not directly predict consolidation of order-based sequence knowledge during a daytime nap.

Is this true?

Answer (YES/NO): YES